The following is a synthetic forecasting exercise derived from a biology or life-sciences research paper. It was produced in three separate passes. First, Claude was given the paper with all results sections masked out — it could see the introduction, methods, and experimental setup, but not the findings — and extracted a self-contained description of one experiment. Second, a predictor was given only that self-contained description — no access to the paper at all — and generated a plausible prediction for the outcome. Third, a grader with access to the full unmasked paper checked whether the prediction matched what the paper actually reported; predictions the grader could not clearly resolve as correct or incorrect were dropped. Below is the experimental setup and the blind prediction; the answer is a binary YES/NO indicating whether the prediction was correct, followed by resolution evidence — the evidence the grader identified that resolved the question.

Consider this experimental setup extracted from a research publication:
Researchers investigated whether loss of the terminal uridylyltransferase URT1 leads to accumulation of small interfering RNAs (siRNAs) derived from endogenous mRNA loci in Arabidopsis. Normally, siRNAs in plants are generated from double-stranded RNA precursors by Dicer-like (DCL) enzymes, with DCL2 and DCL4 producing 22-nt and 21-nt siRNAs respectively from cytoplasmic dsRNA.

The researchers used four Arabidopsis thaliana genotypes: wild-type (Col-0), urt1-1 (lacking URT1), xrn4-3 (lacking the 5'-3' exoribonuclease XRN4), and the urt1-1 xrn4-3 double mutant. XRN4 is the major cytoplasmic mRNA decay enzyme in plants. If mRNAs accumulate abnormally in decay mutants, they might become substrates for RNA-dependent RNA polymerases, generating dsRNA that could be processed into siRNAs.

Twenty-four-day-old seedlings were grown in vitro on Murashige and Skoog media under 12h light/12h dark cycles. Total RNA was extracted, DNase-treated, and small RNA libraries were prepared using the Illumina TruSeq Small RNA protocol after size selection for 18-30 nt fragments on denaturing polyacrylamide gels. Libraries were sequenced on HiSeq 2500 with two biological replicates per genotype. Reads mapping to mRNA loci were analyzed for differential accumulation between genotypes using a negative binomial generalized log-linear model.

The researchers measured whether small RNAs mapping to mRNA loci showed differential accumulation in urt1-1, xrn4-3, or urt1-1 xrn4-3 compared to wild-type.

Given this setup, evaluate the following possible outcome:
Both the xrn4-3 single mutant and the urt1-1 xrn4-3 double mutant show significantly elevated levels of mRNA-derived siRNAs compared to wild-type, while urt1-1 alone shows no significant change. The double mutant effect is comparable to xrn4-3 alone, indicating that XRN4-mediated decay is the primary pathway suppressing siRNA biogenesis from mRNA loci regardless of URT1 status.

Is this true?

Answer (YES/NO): NO